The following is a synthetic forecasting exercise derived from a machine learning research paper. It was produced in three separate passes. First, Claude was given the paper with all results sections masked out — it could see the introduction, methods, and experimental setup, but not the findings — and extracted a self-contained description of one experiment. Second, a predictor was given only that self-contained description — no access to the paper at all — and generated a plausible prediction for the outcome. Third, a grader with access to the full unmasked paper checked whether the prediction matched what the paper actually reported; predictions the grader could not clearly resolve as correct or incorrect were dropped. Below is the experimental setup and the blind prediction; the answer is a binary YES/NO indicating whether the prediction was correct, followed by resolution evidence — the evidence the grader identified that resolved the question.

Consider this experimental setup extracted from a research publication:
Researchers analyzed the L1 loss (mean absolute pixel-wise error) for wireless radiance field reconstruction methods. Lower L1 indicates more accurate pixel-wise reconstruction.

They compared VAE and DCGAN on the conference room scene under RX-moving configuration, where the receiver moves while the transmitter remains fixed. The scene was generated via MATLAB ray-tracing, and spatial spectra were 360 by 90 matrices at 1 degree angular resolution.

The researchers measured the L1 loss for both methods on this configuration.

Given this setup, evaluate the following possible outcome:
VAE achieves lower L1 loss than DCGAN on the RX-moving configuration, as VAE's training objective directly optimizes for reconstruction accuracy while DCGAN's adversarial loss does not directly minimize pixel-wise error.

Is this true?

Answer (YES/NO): YES